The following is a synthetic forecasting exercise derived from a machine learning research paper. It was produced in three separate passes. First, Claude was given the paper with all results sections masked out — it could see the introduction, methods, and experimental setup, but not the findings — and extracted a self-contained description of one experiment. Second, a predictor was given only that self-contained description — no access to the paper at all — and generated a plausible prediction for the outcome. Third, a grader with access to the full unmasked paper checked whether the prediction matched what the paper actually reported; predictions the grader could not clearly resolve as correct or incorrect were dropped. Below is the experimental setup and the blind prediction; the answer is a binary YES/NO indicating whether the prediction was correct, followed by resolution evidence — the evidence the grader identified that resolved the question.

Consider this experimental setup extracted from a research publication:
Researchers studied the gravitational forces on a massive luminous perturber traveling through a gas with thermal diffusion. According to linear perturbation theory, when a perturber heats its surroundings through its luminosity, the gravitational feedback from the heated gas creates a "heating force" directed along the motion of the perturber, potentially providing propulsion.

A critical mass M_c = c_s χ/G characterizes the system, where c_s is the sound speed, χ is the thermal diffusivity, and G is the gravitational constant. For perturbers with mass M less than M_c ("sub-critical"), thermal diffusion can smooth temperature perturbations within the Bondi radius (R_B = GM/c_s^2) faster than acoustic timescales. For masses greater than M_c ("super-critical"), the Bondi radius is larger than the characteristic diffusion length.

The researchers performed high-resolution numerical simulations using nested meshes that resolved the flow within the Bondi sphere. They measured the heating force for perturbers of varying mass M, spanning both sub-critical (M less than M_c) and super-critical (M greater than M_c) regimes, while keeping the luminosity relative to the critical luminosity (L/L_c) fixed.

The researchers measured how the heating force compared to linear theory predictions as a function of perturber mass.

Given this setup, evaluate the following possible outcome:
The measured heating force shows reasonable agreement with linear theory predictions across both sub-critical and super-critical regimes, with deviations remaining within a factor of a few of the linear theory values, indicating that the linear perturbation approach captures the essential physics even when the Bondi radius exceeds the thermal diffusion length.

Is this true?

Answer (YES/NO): NO